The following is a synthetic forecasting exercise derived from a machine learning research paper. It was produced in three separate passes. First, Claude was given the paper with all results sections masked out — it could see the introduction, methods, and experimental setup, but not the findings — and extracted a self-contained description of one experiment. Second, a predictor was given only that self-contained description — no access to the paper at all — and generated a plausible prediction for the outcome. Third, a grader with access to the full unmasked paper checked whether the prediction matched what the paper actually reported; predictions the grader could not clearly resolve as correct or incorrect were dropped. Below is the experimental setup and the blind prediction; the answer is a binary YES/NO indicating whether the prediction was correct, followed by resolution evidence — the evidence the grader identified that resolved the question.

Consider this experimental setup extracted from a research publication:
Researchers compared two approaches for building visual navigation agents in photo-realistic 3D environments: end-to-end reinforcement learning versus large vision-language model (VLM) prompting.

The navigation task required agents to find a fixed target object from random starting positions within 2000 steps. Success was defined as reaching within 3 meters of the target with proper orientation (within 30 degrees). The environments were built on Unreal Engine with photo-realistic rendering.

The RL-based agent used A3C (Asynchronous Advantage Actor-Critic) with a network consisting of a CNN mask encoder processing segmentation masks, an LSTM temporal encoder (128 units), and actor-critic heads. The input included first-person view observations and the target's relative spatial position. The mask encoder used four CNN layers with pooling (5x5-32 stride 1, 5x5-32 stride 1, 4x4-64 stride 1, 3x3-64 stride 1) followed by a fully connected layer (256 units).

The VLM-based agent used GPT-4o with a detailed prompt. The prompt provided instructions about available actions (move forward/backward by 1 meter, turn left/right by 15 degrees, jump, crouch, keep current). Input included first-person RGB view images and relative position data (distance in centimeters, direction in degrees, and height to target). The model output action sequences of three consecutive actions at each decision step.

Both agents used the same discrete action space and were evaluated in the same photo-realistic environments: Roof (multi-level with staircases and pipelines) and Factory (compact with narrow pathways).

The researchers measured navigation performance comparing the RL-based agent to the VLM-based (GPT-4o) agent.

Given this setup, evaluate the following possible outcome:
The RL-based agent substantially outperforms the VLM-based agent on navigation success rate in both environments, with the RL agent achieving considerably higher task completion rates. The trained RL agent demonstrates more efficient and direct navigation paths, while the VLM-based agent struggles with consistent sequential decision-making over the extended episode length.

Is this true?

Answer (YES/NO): YES